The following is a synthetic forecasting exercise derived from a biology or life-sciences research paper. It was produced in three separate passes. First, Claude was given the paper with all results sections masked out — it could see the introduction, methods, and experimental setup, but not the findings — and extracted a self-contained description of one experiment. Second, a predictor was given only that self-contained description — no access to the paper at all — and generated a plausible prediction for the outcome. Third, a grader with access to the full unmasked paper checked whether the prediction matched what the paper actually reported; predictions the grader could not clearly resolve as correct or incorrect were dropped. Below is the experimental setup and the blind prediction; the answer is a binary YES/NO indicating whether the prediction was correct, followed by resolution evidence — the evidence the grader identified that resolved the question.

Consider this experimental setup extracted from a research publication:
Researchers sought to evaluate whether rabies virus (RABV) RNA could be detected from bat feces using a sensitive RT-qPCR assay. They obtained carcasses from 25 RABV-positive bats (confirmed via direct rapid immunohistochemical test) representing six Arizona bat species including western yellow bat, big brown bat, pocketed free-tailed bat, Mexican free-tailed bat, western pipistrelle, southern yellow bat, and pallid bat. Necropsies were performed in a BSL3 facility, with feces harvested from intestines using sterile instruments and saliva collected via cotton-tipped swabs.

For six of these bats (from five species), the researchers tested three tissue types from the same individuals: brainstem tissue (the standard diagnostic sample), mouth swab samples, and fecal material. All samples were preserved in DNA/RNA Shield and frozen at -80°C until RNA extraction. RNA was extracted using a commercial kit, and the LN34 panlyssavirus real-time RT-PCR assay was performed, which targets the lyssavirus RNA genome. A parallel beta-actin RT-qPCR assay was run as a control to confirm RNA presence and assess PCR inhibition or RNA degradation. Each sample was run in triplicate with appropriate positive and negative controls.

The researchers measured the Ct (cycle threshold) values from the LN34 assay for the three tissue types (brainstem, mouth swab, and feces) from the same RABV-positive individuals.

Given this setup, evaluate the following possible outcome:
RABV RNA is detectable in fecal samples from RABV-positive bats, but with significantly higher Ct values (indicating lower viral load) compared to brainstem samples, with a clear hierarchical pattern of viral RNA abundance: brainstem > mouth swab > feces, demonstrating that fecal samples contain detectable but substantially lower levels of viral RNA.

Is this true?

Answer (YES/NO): NO